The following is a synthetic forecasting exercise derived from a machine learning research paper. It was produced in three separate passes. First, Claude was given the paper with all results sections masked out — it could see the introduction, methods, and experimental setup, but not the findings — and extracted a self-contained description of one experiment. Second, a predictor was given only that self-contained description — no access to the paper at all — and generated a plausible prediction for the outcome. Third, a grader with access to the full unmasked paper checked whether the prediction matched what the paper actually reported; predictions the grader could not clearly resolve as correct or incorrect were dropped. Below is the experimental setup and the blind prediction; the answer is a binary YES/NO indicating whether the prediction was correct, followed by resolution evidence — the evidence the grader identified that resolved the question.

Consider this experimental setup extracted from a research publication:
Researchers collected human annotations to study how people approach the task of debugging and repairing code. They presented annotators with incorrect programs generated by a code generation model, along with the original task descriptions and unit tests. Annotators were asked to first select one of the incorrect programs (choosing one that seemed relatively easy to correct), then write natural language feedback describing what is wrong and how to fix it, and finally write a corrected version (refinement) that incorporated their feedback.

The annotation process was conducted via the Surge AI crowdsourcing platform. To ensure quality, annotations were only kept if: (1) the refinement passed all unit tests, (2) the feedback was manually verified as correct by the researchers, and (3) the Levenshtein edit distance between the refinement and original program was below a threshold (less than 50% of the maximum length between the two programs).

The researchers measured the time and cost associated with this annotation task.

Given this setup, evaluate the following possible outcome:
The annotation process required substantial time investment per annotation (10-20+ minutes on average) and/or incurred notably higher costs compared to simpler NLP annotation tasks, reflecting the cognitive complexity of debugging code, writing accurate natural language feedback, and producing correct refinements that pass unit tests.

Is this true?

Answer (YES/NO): YES